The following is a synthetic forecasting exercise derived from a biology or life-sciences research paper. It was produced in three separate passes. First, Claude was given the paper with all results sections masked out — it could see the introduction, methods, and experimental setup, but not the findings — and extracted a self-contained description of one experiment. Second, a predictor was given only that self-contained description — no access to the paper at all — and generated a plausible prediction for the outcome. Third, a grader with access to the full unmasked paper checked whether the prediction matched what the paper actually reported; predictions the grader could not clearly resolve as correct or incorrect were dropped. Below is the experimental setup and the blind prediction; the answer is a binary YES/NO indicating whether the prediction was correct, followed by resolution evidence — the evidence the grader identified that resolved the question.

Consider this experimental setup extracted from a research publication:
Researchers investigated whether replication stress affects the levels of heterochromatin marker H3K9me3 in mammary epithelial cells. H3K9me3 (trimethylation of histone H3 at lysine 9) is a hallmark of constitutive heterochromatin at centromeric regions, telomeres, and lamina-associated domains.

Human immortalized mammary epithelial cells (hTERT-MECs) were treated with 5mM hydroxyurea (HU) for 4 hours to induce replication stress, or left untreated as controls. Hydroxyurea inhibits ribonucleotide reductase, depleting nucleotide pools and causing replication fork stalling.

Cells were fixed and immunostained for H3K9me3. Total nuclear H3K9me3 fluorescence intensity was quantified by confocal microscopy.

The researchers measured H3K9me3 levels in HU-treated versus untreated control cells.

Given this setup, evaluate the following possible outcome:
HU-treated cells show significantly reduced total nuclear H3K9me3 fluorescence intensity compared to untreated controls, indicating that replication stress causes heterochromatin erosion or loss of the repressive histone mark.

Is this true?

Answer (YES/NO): NO